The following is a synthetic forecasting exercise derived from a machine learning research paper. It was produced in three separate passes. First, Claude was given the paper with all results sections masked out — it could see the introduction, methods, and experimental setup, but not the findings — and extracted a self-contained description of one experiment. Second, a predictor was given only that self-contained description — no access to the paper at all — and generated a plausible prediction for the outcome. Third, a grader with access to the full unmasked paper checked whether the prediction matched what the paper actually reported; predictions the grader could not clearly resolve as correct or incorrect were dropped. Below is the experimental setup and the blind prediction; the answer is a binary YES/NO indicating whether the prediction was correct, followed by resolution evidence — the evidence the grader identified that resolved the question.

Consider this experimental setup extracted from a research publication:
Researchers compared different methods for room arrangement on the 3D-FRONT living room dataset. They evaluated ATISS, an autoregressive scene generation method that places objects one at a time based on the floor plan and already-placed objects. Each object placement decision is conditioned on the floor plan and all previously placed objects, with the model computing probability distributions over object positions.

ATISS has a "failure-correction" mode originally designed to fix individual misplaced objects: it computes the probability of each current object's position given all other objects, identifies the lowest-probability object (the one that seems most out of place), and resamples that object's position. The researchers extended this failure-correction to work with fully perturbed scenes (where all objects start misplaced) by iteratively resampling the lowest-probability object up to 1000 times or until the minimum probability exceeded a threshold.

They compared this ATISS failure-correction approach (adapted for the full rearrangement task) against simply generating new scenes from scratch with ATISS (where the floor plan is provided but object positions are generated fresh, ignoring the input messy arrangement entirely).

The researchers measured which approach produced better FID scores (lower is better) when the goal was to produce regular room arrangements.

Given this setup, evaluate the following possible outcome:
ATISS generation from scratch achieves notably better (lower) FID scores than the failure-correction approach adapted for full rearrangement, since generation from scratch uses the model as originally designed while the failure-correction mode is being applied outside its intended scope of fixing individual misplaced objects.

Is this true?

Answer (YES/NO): YES